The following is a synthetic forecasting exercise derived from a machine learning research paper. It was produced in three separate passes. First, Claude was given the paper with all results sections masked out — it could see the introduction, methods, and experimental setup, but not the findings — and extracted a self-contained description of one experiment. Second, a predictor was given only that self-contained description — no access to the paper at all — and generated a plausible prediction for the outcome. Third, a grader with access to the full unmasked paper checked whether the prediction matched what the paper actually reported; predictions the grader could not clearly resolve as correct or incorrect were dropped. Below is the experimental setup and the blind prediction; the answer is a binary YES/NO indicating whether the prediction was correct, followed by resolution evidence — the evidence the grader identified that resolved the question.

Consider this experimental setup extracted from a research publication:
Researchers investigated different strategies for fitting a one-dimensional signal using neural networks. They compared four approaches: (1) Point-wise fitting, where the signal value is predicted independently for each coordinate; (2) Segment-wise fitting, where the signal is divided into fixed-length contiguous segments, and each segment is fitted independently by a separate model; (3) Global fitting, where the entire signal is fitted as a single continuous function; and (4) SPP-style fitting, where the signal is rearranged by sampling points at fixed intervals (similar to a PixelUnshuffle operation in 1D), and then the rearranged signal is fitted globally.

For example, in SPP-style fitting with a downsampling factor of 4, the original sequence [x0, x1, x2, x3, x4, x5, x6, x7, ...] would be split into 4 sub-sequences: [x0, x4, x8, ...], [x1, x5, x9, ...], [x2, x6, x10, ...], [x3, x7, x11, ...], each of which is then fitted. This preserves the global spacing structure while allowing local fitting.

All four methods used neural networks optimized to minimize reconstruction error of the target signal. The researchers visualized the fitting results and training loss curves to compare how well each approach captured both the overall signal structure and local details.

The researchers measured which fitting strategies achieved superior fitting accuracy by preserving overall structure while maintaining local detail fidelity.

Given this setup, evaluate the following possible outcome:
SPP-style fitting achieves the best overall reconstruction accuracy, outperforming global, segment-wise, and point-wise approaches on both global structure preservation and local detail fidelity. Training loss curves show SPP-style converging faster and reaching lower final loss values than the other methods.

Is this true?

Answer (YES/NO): NO